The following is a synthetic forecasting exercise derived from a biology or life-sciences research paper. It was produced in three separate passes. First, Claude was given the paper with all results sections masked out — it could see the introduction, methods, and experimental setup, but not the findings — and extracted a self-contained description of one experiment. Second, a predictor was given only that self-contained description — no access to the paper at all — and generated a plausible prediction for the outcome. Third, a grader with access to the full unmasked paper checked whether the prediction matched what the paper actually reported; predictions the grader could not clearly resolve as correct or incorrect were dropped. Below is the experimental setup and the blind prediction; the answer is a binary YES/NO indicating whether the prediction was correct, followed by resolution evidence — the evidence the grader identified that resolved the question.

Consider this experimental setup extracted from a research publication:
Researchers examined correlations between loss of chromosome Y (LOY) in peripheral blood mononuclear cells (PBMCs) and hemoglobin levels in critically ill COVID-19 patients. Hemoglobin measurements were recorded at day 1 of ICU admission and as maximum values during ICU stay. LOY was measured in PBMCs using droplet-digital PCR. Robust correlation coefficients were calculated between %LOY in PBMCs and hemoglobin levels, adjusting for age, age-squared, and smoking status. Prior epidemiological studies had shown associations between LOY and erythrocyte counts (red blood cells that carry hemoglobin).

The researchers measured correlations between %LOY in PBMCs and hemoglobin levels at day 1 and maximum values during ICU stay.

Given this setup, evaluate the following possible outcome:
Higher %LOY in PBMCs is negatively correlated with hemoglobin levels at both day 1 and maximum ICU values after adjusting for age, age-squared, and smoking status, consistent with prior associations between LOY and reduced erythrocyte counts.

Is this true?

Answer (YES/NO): YES